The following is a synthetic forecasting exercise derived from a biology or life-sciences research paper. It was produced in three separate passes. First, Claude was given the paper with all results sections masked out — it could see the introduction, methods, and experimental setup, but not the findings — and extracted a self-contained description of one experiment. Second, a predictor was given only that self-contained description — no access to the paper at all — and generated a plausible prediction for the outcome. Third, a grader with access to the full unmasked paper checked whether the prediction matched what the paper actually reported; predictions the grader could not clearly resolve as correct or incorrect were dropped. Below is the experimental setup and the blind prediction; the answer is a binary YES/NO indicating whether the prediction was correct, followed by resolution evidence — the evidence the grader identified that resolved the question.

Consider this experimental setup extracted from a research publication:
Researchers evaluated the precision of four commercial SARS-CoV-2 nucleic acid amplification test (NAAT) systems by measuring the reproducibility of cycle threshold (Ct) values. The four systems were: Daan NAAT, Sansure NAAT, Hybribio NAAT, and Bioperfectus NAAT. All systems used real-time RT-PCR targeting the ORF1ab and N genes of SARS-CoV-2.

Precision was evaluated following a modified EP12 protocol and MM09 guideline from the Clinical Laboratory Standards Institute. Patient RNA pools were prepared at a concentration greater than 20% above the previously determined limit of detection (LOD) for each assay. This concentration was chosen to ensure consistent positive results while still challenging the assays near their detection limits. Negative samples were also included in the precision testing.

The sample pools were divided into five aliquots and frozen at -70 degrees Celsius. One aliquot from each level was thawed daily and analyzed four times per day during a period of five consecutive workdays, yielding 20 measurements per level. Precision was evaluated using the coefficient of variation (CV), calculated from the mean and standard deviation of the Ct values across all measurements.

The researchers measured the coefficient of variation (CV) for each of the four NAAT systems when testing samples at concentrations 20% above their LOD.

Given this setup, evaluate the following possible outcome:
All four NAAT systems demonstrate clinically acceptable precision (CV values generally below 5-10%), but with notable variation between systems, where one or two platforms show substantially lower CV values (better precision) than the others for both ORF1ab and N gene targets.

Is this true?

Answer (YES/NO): NO